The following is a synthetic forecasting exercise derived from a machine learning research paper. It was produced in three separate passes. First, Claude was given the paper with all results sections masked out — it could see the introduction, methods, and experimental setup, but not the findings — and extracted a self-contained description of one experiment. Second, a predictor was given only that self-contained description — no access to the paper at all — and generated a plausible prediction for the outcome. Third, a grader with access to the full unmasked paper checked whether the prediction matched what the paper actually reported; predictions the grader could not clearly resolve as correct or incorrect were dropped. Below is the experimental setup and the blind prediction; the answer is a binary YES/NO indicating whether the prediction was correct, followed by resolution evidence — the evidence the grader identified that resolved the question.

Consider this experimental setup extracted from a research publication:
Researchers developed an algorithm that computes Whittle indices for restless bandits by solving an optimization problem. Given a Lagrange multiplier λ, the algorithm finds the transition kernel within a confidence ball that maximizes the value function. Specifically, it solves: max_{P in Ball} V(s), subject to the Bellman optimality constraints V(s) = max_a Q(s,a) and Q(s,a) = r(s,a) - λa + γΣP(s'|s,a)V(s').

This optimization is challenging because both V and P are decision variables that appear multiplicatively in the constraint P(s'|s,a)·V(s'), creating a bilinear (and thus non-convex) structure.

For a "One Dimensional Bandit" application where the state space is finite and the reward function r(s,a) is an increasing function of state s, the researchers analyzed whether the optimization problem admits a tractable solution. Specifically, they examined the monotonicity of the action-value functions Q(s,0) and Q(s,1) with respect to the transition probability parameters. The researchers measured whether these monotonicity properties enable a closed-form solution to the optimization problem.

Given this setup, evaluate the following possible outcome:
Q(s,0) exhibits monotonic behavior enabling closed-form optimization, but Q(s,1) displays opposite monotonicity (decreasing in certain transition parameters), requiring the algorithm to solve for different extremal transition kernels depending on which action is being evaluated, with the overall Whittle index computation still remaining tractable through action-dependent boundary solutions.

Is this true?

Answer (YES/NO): NO